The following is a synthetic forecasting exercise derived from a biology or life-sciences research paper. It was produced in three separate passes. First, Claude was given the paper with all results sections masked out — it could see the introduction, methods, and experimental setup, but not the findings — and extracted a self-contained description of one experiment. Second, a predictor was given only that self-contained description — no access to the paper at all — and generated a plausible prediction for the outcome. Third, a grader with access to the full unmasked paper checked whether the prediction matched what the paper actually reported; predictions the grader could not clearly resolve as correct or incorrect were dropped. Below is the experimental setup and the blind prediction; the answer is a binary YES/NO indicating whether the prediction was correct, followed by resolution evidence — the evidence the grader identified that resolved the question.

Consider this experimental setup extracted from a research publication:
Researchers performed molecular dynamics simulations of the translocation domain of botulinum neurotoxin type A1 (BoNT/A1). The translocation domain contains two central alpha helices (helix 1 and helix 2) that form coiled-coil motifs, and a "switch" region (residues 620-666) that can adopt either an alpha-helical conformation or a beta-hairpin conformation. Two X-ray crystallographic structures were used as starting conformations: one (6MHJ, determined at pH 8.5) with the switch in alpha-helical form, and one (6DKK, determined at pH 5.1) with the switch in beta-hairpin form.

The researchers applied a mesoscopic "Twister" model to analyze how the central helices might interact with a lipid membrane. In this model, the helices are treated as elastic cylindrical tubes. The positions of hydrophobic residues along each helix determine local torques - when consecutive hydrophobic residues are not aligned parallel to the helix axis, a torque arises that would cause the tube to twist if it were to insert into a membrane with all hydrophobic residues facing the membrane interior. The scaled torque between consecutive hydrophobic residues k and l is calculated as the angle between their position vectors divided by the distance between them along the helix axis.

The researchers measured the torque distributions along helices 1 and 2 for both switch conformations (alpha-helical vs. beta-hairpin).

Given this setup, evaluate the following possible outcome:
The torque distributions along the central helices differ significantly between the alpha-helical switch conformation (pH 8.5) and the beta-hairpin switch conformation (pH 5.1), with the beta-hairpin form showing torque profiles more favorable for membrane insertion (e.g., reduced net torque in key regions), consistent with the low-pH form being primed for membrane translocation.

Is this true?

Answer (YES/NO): YES